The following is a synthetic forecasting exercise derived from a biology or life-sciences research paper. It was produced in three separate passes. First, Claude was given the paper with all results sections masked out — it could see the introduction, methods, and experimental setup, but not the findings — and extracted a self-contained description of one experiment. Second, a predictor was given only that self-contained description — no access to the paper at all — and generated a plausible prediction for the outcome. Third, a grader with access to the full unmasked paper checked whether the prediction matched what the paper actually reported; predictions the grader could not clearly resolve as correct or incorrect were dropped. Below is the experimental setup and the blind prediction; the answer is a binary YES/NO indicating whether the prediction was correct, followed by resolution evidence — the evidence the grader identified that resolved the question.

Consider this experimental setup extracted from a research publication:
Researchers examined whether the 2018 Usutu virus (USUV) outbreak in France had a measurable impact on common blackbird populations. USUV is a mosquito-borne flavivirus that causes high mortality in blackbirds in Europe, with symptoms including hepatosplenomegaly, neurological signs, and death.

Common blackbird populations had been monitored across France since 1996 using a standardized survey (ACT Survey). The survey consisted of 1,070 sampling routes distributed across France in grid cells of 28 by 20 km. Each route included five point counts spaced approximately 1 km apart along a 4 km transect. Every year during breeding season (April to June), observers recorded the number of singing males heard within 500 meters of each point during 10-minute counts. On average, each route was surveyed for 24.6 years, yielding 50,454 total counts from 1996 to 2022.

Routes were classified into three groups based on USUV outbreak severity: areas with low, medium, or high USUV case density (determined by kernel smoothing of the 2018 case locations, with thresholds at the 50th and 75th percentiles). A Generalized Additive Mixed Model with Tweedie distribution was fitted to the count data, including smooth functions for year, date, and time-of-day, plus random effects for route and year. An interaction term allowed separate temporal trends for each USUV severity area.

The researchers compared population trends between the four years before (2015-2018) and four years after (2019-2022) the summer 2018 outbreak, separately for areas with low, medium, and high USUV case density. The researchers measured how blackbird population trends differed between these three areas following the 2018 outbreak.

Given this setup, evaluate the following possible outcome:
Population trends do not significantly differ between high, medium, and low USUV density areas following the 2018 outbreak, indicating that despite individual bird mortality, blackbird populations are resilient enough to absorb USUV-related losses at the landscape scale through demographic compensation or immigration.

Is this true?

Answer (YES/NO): NO